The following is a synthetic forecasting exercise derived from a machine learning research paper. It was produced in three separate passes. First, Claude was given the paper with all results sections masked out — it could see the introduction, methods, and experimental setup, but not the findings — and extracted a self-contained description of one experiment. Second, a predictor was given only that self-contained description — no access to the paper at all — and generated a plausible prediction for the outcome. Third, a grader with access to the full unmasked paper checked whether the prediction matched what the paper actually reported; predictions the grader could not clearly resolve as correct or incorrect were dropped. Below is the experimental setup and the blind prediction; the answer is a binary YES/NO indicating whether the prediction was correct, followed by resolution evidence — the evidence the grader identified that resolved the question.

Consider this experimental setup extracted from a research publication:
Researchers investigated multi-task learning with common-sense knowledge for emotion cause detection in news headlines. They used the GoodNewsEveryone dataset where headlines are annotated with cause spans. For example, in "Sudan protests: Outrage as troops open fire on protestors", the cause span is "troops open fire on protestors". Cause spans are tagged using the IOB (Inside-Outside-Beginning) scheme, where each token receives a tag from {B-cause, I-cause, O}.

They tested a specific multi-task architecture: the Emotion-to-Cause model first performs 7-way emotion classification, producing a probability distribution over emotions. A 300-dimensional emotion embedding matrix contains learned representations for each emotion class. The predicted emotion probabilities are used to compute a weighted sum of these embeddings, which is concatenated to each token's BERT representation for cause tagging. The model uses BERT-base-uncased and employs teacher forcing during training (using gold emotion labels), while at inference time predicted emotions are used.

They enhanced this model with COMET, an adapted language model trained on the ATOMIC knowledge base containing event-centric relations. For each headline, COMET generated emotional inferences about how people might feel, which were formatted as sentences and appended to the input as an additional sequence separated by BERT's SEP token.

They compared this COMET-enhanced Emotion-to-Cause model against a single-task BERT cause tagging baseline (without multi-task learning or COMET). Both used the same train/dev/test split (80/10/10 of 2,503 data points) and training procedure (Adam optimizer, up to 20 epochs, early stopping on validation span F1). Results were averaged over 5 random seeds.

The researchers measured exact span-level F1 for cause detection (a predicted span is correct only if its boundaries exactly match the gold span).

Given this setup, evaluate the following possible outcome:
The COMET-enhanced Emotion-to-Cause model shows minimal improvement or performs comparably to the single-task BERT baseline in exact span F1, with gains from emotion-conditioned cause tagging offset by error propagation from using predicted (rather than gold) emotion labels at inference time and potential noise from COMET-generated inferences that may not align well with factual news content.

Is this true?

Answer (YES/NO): NO